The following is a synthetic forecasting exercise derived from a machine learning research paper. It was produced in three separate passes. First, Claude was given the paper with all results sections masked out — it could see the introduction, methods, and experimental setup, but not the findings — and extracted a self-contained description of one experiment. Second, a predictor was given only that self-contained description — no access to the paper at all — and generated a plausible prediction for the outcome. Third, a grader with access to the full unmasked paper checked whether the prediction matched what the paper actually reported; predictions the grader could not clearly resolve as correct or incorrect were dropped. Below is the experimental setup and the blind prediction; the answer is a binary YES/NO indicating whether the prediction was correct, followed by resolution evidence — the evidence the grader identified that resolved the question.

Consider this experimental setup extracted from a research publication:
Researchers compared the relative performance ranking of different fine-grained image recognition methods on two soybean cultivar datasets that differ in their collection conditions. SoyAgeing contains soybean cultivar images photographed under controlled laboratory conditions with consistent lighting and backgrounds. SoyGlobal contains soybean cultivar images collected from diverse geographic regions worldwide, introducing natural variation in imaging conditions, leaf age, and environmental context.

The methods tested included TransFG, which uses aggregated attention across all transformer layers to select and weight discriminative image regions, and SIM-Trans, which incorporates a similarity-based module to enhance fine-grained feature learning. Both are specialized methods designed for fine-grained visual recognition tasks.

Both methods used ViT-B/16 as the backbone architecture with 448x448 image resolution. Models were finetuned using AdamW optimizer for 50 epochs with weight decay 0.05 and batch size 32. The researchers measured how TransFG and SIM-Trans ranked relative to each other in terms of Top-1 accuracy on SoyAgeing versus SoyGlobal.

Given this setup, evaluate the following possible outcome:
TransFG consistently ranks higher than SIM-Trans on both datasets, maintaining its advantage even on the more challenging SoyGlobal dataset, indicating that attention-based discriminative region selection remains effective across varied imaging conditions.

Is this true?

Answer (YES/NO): NO